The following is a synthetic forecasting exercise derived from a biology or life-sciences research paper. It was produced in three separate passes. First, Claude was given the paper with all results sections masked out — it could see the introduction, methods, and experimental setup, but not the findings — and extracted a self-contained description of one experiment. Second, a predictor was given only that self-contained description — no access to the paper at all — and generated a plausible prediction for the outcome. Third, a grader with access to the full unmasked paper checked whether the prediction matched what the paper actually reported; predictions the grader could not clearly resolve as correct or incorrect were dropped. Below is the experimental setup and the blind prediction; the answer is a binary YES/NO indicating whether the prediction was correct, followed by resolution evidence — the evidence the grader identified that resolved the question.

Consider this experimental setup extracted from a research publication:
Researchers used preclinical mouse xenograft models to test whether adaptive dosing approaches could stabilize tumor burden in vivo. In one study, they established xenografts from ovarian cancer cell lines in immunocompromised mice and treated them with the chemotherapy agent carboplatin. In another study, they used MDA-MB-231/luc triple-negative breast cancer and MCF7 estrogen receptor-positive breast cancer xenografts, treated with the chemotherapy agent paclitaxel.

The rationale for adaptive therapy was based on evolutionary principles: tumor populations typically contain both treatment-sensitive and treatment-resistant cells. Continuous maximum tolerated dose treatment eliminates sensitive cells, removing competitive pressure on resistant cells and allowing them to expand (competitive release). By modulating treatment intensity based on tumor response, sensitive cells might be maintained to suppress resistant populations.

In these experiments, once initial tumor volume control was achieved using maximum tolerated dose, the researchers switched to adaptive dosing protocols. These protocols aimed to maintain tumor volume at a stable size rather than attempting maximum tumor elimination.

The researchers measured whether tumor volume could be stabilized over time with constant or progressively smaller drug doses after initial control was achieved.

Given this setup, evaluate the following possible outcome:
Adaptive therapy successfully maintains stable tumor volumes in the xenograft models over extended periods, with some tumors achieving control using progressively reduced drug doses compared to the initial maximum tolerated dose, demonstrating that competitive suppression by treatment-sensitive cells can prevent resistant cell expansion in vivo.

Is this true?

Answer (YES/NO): NO